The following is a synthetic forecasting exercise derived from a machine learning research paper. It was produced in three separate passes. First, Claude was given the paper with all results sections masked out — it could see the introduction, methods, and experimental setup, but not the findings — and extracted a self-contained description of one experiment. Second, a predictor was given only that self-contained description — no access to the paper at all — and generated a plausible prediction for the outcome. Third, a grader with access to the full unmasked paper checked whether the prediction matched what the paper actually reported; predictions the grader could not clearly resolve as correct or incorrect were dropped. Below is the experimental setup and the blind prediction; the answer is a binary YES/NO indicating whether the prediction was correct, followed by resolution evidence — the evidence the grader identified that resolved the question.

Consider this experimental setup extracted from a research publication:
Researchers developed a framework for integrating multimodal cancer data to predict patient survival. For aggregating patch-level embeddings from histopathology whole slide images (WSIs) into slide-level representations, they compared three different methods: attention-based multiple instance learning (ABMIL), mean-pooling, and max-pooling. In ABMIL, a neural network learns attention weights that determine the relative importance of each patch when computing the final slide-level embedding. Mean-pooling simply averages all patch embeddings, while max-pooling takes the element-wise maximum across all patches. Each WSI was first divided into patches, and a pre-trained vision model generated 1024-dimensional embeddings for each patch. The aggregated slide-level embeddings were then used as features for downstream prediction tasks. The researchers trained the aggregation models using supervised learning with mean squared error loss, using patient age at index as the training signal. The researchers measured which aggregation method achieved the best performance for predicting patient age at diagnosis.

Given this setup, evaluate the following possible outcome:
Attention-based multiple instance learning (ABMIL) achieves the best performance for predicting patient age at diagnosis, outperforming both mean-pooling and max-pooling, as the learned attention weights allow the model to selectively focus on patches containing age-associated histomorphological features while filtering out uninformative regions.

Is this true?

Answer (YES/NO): YES